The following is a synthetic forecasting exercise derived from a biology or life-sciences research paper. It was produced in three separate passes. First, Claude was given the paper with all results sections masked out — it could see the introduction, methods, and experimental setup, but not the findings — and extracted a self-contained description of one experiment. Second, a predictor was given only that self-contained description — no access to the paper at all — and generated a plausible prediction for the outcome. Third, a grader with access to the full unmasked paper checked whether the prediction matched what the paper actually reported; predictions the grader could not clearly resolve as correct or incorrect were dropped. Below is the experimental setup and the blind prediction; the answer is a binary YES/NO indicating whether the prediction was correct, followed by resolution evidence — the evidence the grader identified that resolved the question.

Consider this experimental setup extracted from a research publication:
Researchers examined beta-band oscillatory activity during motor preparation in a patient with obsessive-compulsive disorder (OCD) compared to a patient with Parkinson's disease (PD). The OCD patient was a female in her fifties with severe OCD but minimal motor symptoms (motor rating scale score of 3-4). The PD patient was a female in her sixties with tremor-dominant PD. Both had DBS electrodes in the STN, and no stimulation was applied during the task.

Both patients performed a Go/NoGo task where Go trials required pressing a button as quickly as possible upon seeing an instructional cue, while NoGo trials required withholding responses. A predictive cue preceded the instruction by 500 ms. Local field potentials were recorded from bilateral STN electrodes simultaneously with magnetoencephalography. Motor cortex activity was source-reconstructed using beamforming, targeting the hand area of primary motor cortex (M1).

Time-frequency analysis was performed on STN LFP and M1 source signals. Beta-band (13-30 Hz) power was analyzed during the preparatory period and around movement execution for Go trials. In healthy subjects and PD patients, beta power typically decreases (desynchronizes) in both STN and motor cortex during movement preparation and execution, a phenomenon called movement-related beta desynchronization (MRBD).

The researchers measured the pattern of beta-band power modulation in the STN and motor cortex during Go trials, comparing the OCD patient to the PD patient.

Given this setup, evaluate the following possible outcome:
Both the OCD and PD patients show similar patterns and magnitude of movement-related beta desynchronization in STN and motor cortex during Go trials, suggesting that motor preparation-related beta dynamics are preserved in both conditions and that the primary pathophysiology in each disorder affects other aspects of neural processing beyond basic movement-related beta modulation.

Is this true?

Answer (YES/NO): NO